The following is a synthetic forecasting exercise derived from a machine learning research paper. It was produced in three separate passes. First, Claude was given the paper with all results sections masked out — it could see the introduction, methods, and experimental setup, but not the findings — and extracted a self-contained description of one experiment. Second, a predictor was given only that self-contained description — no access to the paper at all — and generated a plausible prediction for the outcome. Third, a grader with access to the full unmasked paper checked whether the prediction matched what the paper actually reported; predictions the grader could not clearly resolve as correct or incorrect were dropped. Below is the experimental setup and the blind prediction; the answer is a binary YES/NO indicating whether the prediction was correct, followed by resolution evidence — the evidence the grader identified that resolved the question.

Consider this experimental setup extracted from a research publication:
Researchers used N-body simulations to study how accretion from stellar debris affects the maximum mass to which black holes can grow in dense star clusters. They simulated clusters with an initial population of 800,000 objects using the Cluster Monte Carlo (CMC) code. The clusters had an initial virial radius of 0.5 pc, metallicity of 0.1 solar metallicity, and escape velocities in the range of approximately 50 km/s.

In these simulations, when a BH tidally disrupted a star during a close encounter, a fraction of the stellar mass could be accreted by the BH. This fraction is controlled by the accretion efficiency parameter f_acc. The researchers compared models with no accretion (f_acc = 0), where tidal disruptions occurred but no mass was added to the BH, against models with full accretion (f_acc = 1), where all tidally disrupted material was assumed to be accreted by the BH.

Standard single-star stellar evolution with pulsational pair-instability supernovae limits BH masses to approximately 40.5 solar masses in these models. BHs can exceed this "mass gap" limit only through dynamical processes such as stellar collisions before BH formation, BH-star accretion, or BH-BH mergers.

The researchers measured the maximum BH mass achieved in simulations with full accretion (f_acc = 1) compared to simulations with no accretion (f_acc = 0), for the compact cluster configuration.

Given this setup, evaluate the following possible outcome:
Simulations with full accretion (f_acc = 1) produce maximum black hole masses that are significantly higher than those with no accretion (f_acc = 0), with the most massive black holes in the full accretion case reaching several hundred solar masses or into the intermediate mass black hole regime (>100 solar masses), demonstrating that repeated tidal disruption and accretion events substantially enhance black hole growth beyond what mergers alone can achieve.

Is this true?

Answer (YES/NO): YES